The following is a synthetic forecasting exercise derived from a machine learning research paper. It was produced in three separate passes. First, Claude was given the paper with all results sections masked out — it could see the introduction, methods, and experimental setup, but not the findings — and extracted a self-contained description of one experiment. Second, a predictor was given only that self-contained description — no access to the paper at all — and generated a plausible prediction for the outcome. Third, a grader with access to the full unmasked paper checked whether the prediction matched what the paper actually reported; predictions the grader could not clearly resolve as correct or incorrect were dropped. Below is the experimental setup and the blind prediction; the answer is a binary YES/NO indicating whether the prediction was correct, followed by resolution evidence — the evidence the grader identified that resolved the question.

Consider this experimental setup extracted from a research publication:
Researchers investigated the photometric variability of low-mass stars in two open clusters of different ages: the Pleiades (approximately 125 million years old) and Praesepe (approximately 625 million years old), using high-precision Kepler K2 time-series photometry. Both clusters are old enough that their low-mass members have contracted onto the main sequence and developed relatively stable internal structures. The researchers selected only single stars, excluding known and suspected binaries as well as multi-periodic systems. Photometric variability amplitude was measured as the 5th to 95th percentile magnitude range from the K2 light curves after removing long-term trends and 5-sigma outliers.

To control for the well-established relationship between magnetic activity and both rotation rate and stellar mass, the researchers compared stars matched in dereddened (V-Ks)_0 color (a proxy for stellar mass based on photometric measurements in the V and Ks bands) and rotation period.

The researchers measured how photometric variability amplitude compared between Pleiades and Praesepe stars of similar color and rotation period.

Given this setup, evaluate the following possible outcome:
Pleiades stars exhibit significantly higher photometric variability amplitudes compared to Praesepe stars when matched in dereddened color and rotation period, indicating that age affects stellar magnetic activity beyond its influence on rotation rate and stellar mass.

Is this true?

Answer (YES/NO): NO